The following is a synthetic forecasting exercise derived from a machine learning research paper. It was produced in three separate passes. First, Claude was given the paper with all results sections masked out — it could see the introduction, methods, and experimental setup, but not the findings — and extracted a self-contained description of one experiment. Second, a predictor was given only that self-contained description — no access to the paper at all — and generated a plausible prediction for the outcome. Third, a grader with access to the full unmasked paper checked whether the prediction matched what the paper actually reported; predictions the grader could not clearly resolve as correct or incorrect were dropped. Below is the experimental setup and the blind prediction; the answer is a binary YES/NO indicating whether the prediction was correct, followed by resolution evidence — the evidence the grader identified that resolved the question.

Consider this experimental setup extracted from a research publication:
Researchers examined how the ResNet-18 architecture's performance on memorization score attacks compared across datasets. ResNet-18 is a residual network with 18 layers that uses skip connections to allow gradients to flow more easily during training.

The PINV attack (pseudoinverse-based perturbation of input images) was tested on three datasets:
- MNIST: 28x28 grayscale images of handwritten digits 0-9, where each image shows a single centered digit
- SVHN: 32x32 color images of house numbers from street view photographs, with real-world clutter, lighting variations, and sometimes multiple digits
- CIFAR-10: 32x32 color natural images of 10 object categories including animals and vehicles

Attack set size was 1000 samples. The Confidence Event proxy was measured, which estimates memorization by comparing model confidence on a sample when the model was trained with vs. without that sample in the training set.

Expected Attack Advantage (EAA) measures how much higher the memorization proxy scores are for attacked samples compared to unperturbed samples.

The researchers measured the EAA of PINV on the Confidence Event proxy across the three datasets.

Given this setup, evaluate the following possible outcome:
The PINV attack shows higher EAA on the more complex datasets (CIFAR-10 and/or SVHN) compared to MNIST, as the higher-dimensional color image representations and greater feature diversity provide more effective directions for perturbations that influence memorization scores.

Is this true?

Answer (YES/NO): YES